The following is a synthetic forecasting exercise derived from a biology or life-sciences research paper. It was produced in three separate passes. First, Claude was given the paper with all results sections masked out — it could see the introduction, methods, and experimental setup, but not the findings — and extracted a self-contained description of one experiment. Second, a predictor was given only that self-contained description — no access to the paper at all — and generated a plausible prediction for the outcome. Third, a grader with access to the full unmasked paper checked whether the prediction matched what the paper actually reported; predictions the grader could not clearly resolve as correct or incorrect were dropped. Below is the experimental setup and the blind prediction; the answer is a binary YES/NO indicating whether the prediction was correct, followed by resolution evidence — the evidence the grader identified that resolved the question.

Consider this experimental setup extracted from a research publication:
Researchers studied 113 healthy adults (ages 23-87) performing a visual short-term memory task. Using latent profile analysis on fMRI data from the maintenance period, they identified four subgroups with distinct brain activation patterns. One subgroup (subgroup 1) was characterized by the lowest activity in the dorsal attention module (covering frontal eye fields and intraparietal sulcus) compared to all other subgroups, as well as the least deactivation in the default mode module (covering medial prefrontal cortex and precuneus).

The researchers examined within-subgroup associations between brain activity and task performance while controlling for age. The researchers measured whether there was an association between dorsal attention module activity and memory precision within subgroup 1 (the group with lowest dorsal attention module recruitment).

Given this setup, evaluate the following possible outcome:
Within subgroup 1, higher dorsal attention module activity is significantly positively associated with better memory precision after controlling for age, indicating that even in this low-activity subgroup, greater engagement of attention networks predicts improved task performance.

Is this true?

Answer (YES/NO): YES